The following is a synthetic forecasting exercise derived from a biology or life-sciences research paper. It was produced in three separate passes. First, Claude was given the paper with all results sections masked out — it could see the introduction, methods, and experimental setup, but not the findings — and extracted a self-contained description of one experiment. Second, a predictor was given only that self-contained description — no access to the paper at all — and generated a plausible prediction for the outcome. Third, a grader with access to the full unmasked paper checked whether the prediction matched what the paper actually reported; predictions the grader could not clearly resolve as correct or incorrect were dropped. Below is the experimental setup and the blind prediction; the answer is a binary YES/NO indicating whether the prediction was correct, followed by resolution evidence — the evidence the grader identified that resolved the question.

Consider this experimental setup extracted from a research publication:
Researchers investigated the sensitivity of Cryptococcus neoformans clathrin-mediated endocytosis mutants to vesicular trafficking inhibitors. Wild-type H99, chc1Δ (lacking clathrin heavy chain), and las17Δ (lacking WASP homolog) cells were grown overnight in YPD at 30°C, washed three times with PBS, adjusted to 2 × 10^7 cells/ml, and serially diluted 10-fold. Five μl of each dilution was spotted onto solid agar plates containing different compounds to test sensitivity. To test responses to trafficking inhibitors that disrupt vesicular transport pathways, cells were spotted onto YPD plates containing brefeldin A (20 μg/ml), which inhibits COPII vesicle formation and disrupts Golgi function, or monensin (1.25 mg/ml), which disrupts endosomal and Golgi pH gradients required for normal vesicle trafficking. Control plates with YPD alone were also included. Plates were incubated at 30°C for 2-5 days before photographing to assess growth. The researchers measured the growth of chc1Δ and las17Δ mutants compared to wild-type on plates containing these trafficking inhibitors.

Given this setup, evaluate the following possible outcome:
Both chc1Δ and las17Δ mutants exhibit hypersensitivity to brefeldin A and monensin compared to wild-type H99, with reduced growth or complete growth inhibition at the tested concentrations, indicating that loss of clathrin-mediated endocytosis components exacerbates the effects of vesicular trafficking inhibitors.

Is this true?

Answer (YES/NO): YES